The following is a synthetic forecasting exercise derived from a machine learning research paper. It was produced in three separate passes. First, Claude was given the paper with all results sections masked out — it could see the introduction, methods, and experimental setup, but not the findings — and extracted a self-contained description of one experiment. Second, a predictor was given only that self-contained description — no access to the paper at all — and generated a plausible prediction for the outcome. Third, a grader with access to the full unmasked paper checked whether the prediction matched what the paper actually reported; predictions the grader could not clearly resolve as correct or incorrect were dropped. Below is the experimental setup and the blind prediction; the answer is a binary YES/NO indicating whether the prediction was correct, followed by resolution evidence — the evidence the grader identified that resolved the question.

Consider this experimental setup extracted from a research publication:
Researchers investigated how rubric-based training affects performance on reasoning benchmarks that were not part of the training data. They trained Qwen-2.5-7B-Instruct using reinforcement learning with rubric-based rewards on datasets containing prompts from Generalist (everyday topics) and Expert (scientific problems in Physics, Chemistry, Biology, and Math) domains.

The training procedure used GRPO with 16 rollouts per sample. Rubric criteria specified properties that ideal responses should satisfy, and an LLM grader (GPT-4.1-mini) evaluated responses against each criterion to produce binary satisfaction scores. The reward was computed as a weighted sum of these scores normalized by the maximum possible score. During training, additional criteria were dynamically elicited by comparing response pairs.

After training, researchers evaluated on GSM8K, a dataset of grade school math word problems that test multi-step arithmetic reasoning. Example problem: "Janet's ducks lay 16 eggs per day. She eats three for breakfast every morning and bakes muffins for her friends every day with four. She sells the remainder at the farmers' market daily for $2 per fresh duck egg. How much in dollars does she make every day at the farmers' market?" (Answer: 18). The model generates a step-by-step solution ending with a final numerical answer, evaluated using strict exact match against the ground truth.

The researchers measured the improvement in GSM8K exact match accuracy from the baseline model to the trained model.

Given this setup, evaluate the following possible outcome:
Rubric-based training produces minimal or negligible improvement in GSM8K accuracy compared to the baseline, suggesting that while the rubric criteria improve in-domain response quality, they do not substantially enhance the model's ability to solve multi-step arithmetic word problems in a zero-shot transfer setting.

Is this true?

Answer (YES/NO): NO